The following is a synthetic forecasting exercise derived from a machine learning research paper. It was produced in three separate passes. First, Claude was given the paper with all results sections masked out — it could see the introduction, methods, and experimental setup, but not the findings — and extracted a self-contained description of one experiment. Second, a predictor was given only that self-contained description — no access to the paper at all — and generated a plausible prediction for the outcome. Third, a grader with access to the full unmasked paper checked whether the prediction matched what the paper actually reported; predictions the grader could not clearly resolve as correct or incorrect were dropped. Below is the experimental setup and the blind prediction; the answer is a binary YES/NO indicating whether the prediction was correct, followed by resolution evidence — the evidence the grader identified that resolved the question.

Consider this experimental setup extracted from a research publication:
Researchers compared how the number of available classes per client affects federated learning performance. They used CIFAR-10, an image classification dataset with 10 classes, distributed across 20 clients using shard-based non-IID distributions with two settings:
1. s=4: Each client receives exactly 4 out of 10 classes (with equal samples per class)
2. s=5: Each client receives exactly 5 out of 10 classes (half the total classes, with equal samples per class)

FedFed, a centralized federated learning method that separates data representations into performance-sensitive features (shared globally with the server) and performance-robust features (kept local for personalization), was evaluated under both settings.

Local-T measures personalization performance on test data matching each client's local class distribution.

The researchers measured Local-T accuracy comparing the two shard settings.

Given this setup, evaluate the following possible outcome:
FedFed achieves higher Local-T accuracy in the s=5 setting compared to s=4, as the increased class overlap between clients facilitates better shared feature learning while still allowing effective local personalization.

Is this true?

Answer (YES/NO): NO